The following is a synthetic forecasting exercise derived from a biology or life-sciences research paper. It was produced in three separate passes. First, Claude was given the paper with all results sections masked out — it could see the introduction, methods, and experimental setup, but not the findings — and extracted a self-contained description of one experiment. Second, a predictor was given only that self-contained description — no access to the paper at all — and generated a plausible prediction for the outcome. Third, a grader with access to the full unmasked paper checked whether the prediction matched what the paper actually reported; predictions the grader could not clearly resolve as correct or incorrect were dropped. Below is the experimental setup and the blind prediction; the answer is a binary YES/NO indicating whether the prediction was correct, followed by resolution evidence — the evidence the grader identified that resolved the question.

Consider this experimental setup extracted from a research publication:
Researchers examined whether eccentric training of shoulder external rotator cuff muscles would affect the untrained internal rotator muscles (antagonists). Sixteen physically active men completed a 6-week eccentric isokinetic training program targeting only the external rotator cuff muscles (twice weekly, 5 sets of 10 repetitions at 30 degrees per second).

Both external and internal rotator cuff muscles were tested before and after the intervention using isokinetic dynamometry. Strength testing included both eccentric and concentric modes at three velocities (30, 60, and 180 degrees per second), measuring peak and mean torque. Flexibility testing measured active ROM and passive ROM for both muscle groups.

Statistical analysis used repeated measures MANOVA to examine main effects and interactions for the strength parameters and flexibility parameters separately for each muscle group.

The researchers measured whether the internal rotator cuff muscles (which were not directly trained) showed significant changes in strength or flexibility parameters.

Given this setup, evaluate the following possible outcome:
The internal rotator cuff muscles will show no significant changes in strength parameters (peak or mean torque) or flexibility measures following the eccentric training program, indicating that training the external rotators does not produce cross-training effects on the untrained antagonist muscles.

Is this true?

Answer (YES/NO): NO